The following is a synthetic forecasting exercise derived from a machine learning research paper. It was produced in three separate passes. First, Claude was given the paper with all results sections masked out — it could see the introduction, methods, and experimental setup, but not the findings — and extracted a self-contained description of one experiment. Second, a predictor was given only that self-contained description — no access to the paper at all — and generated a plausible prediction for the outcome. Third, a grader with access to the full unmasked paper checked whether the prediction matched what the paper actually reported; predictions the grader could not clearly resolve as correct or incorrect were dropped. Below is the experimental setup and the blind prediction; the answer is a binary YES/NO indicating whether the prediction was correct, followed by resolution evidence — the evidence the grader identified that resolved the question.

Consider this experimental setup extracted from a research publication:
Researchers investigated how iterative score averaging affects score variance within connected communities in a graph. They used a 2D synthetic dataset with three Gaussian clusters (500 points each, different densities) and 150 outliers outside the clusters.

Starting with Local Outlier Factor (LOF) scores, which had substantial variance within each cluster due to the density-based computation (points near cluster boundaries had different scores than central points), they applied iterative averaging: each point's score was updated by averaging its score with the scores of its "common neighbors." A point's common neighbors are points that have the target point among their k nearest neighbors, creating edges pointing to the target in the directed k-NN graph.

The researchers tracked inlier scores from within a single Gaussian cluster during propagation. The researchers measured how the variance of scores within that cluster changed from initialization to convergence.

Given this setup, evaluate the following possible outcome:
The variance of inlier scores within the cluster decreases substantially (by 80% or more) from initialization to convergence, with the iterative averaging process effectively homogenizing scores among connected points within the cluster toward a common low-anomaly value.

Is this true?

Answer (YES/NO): YES